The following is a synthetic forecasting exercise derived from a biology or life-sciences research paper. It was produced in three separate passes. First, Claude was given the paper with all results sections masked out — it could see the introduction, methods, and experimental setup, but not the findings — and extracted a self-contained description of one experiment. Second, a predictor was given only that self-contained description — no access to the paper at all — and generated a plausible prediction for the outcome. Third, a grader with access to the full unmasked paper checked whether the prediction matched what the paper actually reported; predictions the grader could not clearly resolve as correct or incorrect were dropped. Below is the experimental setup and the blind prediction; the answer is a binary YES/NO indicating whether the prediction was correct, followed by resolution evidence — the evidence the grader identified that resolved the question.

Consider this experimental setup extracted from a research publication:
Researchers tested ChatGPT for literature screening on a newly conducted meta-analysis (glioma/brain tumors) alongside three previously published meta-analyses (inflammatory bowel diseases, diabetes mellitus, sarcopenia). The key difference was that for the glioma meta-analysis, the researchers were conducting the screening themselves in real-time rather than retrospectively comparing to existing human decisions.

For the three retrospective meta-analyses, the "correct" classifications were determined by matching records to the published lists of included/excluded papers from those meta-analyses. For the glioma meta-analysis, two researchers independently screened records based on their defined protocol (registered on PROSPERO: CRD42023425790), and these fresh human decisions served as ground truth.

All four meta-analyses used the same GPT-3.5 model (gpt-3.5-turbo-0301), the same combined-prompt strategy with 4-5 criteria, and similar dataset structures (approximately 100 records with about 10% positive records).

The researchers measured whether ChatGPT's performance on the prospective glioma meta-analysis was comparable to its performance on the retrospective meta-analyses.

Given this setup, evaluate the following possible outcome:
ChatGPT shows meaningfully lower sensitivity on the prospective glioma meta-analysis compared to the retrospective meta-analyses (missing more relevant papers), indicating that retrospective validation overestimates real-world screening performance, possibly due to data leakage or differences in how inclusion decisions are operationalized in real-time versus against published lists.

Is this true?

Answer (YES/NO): NO